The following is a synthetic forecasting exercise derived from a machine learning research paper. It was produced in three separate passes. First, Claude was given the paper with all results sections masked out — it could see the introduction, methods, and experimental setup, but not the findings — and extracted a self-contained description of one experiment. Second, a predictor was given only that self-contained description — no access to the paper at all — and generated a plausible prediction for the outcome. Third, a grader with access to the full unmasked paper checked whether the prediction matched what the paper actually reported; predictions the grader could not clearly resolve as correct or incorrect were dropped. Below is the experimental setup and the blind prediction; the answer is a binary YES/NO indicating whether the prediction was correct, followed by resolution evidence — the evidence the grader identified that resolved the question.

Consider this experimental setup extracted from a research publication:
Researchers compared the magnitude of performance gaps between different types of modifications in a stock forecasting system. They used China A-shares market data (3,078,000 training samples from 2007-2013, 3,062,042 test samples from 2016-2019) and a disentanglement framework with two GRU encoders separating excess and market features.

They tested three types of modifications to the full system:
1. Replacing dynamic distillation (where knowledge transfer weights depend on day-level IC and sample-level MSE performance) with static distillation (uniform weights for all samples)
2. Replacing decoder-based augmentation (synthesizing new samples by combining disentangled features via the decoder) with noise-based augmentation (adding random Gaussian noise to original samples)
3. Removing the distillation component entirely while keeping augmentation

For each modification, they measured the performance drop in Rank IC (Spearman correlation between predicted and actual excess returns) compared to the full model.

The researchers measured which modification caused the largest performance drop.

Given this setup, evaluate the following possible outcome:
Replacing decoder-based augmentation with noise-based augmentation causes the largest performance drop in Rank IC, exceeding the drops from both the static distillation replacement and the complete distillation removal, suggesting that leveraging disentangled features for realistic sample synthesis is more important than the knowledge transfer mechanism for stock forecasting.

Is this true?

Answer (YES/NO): NO